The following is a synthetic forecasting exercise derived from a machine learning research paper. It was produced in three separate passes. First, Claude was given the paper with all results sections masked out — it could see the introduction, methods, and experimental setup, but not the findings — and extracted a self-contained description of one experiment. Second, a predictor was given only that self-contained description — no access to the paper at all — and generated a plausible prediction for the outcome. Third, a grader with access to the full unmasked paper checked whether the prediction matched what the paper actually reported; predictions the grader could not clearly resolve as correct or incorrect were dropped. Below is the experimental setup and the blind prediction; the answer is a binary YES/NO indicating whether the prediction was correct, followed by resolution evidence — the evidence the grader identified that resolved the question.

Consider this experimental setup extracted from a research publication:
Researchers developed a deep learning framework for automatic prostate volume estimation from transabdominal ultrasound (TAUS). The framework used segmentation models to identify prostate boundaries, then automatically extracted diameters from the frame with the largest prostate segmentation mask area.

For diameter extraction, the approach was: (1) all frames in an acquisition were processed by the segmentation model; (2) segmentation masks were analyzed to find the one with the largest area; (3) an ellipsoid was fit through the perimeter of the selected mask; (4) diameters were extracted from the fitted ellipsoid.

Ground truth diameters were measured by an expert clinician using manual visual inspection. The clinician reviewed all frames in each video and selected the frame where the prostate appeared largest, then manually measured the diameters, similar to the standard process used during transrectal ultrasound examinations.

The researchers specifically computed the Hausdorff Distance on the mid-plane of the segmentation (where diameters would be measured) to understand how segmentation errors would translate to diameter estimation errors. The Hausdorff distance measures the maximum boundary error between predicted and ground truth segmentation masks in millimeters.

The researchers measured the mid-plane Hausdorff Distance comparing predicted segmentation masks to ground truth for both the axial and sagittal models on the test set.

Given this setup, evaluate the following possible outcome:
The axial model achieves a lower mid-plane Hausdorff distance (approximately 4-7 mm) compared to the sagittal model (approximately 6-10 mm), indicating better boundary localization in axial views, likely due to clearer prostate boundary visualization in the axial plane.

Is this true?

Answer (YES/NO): YES